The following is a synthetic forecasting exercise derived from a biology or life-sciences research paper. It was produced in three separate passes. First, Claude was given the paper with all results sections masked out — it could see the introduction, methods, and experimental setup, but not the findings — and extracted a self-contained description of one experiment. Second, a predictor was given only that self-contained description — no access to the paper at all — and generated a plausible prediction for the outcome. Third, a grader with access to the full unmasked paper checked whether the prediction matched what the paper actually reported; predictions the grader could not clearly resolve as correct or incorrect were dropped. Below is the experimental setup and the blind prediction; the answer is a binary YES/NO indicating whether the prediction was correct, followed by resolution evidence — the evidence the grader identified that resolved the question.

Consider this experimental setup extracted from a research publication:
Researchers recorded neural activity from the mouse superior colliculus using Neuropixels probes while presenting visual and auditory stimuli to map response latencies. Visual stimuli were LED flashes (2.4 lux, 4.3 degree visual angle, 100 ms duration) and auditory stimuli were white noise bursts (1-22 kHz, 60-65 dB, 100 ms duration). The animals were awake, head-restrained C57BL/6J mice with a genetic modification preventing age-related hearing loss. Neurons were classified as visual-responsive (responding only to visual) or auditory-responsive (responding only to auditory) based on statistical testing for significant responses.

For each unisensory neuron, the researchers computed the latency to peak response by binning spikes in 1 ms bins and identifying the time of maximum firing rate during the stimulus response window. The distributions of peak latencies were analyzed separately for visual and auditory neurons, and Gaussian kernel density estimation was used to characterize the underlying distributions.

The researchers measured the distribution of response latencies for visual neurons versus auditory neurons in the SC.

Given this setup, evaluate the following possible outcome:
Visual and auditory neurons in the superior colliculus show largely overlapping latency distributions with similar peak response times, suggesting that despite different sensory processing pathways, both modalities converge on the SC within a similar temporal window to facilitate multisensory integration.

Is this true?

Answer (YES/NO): NO